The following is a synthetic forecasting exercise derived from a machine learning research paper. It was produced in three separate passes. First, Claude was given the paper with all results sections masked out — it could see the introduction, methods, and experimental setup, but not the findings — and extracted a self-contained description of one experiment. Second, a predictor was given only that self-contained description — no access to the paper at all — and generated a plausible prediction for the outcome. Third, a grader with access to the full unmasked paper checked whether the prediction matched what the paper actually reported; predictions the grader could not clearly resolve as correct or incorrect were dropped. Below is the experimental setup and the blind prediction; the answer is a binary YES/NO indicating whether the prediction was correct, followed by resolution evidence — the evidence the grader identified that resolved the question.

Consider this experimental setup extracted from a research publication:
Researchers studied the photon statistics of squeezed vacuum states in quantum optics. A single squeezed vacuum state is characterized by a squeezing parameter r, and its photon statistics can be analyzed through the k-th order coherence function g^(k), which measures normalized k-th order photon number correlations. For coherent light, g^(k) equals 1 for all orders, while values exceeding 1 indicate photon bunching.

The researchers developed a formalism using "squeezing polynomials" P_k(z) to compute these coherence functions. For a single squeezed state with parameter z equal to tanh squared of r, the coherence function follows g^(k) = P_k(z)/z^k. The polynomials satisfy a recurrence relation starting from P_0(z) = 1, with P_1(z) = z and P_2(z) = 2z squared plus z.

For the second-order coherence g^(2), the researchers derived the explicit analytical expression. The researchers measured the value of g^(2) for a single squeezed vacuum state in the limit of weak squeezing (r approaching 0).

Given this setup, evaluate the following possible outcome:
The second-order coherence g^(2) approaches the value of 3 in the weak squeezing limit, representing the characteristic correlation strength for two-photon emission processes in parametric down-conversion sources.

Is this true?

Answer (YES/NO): NO